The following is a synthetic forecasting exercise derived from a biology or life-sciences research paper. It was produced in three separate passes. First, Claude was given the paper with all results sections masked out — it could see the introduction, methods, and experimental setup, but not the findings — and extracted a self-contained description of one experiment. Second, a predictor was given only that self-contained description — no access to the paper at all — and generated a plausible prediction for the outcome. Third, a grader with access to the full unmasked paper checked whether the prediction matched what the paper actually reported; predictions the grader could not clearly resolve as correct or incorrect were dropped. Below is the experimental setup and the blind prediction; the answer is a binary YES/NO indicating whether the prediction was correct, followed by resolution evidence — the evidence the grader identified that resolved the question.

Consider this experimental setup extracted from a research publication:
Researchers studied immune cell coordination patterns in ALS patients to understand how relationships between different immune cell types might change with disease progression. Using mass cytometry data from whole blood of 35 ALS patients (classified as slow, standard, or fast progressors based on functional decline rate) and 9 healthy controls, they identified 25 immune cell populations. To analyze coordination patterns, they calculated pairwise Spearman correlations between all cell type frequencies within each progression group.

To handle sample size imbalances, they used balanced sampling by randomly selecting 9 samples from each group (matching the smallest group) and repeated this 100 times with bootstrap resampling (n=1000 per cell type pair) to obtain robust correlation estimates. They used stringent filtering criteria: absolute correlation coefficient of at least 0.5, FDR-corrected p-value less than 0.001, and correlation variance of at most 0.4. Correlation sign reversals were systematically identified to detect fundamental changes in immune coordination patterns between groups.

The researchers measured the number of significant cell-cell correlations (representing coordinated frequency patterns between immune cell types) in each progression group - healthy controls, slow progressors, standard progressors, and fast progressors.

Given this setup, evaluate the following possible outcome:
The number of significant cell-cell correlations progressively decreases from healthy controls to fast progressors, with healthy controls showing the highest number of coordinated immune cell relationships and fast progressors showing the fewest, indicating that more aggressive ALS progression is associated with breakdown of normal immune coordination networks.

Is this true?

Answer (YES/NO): NO